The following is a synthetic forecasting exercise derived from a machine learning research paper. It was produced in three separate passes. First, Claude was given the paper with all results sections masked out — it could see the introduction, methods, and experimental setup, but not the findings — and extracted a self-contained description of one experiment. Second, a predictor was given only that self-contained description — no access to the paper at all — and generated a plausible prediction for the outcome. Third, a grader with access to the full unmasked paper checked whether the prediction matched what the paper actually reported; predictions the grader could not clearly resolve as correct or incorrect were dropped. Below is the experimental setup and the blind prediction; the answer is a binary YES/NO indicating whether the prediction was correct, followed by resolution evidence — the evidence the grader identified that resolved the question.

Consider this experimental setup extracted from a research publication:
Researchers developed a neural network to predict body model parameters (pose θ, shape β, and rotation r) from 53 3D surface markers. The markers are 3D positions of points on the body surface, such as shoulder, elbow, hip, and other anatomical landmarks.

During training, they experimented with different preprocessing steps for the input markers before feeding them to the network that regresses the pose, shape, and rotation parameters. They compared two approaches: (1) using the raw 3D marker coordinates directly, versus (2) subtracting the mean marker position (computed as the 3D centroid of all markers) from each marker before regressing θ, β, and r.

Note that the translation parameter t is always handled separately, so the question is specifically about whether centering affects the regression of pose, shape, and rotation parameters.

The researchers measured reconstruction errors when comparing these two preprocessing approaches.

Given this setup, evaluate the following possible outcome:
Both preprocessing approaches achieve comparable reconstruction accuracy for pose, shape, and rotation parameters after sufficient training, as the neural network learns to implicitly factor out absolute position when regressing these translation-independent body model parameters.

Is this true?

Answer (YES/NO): NO